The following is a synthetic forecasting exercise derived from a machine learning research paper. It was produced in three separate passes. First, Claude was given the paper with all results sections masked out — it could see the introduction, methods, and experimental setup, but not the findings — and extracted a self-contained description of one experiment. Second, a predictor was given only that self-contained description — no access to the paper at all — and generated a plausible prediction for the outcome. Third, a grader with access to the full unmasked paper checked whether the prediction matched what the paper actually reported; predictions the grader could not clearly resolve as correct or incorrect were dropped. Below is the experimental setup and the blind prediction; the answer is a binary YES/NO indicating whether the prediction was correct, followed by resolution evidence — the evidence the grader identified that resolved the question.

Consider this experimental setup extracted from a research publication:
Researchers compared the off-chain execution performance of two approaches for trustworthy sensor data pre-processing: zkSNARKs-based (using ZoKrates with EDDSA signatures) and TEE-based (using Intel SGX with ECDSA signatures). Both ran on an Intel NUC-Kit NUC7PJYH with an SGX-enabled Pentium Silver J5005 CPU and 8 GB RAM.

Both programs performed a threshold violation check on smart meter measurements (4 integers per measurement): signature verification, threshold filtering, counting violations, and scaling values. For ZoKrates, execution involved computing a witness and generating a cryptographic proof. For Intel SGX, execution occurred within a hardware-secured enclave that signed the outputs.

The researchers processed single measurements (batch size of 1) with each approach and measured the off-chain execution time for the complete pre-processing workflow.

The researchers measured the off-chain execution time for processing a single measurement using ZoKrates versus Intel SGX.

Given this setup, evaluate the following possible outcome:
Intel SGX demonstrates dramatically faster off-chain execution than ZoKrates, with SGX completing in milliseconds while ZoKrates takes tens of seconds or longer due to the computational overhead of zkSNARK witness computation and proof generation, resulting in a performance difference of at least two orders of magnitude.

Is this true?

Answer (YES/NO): YES